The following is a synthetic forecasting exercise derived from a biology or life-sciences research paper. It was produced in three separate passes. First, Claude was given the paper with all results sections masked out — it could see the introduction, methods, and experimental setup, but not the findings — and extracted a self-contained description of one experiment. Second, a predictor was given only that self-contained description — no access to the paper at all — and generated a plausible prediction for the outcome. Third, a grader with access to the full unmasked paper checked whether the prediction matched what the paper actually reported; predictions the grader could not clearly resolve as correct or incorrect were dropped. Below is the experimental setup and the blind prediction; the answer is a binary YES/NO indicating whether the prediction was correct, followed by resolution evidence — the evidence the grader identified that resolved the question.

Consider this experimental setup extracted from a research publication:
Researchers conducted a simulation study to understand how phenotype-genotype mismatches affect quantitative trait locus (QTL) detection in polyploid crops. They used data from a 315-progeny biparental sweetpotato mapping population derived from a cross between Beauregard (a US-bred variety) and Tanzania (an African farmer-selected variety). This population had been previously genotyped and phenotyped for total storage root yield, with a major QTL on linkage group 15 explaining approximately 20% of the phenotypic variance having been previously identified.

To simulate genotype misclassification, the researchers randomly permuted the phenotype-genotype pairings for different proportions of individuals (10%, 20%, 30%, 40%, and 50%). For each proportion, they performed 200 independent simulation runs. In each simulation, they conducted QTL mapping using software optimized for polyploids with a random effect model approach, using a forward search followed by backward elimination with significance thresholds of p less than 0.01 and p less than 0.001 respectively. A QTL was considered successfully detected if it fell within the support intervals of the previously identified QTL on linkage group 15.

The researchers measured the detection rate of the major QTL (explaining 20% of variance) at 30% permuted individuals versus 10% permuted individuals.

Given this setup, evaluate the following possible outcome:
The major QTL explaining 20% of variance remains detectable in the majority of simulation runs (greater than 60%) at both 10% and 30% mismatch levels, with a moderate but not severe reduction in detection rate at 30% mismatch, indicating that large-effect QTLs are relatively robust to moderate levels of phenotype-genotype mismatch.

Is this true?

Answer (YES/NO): NO